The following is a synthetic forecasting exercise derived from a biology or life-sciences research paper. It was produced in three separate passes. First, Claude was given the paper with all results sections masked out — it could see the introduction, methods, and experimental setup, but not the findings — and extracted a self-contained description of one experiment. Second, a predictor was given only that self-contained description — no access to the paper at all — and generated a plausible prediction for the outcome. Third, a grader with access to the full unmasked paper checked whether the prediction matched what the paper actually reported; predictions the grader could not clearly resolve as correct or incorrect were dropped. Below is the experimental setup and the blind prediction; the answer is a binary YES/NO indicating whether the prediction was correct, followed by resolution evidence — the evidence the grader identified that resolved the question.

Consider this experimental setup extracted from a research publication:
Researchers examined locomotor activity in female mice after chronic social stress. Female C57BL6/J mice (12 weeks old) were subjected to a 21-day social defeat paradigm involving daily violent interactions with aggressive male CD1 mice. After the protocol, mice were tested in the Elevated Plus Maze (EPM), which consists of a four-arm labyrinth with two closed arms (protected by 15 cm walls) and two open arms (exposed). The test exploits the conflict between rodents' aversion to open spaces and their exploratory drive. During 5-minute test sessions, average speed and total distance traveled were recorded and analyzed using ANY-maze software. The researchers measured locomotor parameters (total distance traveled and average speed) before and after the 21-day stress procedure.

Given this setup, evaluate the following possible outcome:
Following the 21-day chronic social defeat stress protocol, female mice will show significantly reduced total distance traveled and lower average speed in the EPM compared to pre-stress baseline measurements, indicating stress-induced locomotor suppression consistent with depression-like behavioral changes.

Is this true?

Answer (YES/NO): NO